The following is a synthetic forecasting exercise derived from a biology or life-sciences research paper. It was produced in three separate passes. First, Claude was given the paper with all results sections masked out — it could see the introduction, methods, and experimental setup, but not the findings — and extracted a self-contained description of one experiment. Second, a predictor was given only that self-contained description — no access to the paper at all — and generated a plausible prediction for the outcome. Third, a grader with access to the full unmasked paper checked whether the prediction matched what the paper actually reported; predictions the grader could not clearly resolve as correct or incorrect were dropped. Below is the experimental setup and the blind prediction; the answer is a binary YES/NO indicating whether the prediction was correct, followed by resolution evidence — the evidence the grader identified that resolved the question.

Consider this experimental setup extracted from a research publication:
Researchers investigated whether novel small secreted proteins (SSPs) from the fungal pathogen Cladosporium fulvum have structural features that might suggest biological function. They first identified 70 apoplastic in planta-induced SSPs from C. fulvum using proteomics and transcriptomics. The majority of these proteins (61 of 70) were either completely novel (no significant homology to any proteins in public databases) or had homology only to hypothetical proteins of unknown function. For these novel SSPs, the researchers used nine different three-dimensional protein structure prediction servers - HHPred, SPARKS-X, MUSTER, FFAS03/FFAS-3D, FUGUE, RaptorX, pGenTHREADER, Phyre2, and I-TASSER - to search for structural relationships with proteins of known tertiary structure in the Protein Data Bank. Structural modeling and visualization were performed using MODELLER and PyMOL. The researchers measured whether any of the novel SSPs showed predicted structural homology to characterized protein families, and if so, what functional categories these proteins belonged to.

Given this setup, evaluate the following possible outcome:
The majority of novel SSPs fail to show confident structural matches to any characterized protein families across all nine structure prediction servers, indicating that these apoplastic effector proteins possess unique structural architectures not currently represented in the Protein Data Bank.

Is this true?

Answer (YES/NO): YES